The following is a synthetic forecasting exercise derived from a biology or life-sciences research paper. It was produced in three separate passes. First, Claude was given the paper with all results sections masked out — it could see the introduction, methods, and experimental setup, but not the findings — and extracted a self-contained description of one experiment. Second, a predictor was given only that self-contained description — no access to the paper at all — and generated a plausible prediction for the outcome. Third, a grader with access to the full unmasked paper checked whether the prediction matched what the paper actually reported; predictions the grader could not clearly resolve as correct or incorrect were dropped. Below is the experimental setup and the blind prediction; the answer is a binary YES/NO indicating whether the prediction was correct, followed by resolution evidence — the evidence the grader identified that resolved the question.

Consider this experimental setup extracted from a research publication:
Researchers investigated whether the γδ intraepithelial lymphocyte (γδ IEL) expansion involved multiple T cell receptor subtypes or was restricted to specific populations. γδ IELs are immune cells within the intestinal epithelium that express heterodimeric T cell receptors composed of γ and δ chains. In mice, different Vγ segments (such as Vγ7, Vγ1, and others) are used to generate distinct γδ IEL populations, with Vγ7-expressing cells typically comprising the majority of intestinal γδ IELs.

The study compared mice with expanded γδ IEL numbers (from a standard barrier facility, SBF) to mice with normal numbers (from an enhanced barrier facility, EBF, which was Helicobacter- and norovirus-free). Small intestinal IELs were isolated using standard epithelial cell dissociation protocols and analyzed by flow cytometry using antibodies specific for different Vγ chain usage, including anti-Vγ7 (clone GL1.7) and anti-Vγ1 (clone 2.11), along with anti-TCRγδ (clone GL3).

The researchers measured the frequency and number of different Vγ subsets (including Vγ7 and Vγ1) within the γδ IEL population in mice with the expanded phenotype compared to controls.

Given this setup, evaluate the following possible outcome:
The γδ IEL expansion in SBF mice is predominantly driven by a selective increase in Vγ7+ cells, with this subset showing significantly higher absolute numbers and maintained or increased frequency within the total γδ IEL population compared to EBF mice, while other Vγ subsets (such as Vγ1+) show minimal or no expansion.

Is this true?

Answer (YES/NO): NO